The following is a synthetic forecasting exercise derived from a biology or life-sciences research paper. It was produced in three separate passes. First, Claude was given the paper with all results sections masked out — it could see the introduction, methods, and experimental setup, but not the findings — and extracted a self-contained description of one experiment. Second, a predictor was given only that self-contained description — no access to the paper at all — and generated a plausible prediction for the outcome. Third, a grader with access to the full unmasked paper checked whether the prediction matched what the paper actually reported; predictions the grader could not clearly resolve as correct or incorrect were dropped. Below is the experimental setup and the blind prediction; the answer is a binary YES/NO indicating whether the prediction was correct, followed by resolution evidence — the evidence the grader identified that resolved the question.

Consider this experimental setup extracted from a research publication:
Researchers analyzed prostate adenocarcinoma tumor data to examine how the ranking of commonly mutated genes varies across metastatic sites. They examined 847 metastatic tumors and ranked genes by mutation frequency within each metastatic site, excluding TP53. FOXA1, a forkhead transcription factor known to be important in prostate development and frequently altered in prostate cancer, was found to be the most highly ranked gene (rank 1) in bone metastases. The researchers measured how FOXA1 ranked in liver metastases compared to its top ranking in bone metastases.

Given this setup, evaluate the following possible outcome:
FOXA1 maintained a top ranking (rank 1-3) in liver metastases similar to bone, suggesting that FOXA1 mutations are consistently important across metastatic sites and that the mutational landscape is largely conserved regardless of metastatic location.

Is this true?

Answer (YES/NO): NO